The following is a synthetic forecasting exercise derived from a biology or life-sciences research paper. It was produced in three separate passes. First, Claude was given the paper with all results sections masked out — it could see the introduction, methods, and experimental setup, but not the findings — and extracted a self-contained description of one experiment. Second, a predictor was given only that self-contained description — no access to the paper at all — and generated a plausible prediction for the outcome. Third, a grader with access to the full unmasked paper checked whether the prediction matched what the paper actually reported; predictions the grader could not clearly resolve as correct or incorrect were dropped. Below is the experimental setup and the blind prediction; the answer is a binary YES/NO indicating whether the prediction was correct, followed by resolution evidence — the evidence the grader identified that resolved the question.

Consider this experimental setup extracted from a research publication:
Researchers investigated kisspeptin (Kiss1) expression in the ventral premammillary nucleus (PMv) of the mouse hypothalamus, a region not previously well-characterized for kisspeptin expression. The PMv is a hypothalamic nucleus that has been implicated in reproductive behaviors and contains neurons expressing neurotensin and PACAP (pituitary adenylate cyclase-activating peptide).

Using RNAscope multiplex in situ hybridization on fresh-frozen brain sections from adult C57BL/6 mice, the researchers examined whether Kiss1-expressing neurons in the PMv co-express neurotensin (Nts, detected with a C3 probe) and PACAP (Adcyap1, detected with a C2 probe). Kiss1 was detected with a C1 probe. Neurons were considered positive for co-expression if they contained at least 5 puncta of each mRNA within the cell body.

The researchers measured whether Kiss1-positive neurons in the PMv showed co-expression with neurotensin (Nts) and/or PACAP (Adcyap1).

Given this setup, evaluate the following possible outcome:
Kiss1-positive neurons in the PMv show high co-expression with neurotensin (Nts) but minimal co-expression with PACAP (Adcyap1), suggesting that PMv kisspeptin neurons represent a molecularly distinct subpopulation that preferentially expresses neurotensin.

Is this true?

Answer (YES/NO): NO